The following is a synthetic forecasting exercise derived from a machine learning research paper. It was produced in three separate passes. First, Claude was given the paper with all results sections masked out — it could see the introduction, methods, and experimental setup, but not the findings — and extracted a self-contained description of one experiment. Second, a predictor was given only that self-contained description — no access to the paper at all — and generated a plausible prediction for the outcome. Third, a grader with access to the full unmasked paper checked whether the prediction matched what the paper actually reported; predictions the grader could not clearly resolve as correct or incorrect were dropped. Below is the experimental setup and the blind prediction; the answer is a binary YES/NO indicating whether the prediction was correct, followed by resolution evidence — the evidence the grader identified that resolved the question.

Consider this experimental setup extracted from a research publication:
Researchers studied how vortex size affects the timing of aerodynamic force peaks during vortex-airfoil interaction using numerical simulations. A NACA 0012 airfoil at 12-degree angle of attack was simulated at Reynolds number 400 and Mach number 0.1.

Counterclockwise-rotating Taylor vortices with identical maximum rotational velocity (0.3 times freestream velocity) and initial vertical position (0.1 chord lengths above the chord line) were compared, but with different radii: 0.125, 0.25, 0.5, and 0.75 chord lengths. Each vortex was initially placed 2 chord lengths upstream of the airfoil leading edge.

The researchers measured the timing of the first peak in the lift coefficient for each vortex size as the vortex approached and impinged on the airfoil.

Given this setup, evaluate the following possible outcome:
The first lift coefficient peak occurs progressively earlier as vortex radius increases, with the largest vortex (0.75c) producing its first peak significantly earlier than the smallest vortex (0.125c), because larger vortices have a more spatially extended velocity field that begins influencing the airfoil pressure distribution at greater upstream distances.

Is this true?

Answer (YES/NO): YES